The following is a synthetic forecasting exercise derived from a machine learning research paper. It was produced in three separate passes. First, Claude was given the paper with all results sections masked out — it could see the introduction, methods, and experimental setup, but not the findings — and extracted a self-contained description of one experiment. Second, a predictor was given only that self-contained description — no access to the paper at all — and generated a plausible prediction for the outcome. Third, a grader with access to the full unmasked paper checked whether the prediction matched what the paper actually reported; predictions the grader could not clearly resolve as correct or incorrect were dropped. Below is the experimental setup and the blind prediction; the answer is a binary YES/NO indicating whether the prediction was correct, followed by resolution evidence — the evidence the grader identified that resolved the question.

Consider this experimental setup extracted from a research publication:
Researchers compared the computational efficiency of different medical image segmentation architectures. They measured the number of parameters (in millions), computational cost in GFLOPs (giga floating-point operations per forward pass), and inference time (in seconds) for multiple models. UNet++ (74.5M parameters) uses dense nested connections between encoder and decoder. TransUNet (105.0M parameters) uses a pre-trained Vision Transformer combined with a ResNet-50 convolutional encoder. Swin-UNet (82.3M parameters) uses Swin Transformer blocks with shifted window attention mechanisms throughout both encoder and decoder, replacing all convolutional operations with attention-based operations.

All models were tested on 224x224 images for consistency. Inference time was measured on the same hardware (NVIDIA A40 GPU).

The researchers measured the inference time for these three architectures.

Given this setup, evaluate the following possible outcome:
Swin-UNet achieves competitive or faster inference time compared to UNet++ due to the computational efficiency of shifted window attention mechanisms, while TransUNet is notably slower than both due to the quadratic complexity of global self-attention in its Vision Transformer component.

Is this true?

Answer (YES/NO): NO